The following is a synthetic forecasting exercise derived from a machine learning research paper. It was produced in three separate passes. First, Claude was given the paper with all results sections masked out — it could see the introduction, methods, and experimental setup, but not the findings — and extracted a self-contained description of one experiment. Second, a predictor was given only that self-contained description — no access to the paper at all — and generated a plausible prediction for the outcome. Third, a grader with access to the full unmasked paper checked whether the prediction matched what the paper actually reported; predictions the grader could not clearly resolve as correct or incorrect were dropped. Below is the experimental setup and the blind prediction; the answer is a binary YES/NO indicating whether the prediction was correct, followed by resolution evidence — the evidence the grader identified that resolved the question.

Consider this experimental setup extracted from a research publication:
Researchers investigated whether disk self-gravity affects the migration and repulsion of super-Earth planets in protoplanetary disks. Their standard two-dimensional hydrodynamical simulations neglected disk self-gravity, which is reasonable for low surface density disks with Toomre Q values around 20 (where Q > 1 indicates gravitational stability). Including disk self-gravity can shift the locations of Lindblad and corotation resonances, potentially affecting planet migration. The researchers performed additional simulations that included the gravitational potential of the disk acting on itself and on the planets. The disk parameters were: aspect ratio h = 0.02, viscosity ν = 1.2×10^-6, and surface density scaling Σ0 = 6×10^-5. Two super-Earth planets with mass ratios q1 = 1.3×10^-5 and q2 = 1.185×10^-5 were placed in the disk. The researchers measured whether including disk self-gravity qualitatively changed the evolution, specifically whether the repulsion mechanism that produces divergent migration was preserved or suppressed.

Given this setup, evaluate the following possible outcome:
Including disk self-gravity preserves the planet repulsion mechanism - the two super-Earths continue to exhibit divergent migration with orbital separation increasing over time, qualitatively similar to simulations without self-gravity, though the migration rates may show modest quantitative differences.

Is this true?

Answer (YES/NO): YES